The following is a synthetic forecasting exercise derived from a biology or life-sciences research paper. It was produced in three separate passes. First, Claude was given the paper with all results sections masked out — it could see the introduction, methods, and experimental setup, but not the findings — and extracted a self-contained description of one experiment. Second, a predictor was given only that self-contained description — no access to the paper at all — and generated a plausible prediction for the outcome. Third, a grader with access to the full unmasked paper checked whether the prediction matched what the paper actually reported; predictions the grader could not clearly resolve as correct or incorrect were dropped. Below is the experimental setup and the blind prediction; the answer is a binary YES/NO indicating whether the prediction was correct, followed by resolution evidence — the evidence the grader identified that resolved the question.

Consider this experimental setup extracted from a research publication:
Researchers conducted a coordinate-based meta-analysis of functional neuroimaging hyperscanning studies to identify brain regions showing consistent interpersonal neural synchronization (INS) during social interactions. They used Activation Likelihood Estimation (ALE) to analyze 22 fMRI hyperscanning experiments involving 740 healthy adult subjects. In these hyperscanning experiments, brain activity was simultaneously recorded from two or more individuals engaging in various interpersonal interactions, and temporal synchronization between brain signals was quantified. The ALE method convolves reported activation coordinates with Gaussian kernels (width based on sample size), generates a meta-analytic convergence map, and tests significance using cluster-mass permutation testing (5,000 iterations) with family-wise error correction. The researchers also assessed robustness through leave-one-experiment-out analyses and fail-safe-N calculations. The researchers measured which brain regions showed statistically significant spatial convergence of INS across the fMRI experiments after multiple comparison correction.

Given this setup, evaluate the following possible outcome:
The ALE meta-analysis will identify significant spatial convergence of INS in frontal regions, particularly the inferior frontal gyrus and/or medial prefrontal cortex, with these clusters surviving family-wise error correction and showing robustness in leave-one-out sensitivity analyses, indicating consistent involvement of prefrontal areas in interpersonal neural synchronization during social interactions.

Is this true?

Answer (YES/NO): NO